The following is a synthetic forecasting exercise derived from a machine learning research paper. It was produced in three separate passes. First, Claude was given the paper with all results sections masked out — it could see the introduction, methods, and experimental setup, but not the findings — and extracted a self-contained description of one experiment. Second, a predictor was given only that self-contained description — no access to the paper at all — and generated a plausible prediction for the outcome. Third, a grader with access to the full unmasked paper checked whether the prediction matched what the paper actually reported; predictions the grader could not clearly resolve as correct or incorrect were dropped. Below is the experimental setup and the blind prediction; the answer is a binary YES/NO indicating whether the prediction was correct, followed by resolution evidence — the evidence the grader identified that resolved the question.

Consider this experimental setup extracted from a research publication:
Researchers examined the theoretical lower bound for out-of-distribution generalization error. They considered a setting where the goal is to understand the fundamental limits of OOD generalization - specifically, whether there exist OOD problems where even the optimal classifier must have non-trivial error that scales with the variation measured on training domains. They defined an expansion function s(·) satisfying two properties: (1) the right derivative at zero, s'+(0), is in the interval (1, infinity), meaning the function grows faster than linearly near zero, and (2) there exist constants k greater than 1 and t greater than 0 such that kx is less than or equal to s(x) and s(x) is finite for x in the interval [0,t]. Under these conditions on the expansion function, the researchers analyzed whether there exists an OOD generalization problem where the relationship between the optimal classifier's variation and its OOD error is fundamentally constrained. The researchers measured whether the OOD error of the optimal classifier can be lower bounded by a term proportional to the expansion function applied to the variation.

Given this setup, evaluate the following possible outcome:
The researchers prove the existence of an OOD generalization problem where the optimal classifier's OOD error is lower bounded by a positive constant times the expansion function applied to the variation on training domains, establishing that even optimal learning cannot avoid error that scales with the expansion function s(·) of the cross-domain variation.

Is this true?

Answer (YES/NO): YES